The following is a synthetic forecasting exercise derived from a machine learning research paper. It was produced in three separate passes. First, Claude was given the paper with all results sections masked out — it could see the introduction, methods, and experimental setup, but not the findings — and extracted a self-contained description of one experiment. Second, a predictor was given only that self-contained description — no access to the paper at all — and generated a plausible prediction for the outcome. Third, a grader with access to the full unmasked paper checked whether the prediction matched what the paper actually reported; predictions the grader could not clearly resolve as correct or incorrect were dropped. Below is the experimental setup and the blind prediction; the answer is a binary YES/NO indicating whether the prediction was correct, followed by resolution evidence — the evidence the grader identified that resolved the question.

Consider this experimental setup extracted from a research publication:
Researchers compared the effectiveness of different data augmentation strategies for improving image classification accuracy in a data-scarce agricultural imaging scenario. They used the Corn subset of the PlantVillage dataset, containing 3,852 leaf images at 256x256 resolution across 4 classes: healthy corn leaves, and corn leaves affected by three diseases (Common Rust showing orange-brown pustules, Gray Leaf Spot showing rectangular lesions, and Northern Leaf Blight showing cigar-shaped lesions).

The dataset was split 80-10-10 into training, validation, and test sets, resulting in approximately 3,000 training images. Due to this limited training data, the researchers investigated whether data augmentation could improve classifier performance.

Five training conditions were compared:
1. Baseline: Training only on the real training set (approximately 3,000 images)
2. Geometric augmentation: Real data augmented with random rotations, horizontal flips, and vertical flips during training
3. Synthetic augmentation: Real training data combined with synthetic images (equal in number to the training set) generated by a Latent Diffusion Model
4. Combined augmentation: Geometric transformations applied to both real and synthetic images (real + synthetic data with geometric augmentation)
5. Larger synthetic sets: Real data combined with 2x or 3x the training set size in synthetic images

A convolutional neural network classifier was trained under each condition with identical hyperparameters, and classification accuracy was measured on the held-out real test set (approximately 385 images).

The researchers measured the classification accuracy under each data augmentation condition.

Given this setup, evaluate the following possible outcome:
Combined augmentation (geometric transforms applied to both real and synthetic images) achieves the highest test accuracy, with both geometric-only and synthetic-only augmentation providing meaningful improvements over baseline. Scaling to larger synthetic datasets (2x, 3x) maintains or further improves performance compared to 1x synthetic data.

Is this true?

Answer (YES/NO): NO